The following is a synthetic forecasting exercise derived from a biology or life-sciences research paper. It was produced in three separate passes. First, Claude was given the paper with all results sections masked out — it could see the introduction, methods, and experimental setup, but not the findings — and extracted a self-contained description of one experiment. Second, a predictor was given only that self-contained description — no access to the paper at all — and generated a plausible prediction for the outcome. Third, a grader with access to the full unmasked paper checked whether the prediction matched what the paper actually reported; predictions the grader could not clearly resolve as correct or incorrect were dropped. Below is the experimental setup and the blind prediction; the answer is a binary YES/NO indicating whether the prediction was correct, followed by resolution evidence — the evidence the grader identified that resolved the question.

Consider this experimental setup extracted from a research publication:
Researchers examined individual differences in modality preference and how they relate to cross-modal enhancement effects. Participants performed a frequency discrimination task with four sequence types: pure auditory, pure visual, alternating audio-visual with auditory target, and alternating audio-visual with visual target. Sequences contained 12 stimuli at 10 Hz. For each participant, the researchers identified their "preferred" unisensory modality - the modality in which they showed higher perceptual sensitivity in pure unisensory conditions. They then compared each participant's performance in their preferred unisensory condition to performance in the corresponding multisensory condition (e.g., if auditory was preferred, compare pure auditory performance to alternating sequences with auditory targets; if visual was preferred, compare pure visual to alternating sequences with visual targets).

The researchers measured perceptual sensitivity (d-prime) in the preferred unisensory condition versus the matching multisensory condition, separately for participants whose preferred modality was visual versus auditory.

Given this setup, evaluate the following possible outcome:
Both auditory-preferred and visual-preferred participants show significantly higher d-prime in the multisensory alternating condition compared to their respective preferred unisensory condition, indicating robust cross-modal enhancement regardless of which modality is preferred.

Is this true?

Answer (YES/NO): NO